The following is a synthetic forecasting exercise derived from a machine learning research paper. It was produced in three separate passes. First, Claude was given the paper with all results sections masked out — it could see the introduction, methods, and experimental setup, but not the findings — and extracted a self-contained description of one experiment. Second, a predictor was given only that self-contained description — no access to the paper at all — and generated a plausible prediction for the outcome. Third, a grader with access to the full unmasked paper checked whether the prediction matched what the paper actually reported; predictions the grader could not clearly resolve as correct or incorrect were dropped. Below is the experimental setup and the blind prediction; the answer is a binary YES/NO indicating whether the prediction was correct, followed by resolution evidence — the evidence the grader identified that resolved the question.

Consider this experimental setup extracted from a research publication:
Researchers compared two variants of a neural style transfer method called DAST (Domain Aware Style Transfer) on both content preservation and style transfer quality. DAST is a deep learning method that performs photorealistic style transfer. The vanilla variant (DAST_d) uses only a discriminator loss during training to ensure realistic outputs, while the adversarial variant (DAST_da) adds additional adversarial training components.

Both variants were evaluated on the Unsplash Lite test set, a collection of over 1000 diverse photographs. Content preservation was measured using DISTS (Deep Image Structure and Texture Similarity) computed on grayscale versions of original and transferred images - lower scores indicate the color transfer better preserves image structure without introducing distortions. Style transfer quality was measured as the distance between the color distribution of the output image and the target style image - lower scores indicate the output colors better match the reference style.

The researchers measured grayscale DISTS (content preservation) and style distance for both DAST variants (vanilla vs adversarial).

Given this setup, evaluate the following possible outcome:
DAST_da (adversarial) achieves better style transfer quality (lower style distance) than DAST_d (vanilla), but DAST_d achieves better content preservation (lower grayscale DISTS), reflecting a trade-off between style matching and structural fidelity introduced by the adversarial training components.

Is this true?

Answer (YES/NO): NO